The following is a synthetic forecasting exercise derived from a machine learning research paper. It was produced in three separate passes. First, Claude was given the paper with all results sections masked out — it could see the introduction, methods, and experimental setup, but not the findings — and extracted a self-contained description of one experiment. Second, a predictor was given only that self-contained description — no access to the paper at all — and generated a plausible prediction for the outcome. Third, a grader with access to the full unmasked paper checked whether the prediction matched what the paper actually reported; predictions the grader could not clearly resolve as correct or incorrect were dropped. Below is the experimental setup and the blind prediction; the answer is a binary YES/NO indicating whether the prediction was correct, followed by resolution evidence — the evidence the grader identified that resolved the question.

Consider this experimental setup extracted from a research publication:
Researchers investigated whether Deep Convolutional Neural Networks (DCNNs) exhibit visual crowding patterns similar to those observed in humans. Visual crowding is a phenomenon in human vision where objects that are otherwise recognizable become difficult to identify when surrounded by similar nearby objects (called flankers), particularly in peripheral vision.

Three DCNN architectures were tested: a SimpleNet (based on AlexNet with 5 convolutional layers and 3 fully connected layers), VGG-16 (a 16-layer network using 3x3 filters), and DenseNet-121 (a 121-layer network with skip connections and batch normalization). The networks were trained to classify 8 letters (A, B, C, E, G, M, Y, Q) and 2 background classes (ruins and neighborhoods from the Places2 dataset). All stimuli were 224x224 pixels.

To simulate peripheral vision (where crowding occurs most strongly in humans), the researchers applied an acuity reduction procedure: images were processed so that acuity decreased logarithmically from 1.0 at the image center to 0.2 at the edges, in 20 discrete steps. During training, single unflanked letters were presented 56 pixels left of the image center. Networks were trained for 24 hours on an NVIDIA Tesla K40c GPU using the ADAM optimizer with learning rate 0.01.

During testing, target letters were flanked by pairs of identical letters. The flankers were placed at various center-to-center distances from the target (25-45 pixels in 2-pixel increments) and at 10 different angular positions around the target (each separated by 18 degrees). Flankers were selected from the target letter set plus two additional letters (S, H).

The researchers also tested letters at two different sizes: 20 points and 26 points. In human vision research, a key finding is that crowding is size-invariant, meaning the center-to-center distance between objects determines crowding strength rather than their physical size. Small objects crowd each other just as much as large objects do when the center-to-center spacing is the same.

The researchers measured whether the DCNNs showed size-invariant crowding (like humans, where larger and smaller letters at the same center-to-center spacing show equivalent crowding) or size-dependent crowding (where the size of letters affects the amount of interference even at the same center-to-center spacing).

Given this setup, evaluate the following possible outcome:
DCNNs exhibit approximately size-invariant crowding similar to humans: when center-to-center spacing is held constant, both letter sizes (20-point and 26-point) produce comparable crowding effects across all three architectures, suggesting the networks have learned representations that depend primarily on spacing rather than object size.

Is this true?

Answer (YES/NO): NO